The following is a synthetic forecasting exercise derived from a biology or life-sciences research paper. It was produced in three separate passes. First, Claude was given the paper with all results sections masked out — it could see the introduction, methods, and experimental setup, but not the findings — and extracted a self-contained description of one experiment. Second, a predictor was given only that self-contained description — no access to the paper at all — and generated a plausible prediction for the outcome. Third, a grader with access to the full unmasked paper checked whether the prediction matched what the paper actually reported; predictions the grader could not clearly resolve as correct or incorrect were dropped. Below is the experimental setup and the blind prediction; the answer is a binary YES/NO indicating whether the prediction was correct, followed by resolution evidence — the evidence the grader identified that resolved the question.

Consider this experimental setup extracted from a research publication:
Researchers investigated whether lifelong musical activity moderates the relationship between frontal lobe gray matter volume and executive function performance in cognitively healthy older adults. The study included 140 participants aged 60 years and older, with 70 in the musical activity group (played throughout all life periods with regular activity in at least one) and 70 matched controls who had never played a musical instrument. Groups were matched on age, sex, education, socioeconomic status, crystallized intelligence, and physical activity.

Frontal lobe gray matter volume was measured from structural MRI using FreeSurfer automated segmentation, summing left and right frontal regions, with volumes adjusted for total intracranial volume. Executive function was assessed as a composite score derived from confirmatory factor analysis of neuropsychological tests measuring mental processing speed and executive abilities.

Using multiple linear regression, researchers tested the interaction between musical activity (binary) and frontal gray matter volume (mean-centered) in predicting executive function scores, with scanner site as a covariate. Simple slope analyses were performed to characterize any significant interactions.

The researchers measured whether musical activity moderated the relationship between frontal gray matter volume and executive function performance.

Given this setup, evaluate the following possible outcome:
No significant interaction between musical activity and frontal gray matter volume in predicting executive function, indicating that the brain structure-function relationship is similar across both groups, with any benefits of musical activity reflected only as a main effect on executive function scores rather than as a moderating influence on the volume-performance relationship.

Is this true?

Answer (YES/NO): YES